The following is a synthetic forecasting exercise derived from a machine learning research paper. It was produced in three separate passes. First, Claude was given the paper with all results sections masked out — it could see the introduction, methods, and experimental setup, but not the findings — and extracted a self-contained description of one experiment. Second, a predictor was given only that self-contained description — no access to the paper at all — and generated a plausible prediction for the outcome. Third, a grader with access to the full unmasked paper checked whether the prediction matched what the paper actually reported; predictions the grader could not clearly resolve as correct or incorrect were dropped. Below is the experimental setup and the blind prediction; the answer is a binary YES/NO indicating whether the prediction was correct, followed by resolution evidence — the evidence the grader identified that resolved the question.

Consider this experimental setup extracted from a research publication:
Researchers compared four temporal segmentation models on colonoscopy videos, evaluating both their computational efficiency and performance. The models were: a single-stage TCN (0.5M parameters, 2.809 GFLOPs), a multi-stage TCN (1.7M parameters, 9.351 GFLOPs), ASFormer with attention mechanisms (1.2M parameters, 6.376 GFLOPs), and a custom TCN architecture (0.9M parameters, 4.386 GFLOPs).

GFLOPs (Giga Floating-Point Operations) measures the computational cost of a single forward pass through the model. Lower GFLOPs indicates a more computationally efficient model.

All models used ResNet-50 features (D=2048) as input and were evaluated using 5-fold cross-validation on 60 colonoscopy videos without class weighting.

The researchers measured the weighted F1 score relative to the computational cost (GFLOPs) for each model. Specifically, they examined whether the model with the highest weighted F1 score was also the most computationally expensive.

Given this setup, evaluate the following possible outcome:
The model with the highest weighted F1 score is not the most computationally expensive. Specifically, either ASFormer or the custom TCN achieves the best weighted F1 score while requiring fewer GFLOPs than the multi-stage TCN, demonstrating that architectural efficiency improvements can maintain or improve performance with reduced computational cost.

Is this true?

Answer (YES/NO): YES